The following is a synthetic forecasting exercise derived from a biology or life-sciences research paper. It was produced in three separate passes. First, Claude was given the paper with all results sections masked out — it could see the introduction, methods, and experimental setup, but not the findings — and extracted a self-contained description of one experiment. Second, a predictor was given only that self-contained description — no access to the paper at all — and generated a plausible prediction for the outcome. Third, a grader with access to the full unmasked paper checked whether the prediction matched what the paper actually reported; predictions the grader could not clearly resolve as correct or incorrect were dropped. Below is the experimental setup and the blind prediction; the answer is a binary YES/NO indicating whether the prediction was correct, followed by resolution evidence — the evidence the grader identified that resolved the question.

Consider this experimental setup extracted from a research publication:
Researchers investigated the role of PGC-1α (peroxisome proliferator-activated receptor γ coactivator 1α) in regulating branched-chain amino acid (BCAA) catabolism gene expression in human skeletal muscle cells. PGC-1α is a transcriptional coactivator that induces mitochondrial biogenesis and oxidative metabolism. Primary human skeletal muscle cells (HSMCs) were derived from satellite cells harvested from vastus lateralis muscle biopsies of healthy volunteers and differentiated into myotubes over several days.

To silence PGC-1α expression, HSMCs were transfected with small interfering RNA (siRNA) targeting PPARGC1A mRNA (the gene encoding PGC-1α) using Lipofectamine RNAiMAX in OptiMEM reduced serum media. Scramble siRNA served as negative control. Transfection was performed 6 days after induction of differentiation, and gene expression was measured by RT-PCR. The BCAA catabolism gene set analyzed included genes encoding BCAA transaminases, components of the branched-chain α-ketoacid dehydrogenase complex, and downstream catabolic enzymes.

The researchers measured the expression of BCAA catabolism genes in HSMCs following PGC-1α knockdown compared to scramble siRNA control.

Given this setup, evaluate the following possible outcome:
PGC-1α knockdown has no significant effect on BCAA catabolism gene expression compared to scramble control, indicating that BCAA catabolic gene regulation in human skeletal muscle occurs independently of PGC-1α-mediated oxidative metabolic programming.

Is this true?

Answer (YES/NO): NO